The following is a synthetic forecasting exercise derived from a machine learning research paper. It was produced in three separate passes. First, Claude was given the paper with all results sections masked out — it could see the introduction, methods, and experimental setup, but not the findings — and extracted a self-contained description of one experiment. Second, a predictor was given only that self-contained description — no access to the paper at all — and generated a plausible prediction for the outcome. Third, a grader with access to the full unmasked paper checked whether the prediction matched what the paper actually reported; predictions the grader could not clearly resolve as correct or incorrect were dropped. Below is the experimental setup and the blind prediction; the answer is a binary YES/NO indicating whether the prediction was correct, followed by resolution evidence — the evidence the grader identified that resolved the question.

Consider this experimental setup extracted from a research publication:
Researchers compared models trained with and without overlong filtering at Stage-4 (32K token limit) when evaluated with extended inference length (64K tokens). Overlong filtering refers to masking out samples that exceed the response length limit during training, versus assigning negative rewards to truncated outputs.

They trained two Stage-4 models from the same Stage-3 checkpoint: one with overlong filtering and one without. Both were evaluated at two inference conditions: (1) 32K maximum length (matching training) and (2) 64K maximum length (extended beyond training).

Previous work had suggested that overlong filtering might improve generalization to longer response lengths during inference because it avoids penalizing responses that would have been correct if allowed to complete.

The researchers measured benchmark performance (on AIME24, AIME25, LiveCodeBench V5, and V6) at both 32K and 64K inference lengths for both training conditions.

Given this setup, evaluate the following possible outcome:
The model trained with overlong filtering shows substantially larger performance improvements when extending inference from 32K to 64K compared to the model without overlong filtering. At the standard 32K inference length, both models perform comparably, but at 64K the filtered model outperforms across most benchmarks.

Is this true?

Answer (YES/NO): NO